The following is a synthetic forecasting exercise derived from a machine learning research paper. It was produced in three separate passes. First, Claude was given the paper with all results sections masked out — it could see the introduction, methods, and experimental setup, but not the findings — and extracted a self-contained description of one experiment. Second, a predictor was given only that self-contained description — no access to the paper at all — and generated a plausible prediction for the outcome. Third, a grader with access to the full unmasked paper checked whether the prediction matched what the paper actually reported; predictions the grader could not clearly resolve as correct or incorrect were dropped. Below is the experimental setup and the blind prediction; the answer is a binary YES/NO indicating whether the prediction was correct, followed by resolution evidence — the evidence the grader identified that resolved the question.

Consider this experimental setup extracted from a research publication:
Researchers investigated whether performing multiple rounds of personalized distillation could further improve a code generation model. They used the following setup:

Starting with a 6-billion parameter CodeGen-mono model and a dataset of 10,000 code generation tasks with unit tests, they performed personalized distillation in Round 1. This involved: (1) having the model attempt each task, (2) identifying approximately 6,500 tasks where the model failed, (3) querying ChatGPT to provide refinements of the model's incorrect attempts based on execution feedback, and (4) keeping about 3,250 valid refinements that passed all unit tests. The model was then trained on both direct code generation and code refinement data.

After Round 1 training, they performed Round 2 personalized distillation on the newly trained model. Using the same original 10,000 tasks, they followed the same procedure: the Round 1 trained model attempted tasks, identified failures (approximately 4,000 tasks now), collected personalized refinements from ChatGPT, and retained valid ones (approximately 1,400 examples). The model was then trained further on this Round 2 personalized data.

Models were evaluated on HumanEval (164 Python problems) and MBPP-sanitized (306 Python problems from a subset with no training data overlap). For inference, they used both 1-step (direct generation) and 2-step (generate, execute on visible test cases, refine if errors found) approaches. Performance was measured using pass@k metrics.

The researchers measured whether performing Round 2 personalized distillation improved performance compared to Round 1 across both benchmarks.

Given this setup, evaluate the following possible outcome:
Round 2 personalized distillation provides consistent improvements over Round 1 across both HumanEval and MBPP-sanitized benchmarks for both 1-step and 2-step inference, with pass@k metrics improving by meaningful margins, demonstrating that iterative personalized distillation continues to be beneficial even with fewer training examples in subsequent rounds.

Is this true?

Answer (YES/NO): NO